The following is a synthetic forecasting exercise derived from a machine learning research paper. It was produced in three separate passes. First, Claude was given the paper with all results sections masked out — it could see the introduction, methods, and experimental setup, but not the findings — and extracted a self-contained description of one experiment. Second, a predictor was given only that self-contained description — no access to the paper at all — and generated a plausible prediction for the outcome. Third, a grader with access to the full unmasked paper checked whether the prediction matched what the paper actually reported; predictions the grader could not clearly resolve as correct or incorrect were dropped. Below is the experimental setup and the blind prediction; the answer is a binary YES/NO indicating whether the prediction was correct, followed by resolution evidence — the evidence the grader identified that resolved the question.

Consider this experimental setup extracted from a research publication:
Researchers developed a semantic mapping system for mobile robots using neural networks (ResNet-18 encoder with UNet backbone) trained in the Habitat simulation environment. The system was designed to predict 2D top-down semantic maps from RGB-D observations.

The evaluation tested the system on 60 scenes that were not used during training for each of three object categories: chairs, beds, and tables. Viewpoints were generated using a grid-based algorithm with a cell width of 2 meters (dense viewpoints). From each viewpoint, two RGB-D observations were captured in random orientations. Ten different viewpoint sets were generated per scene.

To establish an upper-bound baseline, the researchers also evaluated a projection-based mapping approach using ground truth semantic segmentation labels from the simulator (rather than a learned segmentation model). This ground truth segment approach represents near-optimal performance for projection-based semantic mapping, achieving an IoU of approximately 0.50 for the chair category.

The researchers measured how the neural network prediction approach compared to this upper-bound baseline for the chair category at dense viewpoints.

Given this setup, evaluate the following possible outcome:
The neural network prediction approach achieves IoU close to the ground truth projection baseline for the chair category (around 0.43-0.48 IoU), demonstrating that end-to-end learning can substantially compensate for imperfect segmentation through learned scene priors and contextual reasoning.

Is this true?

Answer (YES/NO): NO